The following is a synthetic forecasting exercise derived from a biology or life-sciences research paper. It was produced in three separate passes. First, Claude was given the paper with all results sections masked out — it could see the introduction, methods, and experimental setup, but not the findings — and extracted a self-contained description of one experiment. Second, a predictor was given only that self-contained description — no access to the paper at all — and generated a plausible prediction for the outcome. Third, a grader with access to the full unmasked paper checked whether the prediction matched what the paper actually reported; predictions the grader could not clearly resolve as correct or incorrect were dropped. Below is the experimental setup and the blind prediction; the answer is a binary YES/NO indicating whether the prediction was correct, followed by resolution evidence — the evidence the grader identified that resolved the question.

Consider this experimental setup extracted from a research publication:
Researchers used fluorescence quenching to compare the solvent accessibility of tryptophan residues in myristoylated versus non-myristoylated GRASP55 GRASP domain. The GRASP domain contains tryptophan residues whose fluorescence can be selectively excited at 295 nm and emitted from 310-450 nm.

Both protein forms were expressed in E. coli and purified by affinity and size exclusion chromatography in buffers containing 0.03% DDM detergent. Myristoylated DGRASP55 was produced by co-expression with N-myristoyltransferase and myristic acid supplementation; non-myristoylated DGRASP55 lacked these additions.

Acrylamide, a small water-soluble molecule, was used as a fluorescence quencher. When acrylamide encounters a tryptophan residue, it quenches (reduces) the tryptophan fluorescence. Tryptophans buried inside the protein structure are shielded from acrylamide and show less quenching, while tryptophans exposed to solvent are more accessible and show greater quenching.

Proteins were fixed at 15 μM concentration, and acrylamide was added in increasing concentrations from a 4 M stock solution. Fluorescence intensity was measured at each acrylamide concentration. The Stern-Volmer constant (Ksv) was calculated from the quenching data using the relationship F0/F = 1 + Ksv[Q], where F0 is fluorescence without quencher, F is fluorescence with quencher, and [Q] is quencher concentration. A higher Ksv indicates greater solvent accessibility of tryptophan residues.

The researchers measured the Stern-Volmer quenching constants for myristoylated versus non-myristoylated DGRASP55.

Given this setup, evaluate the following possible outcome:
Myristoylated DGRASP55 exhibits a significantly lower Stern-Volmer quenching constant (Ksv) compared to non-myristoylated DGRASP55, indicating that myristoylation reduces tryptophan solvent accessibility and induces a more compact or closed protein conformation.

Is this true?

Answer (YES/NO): NO